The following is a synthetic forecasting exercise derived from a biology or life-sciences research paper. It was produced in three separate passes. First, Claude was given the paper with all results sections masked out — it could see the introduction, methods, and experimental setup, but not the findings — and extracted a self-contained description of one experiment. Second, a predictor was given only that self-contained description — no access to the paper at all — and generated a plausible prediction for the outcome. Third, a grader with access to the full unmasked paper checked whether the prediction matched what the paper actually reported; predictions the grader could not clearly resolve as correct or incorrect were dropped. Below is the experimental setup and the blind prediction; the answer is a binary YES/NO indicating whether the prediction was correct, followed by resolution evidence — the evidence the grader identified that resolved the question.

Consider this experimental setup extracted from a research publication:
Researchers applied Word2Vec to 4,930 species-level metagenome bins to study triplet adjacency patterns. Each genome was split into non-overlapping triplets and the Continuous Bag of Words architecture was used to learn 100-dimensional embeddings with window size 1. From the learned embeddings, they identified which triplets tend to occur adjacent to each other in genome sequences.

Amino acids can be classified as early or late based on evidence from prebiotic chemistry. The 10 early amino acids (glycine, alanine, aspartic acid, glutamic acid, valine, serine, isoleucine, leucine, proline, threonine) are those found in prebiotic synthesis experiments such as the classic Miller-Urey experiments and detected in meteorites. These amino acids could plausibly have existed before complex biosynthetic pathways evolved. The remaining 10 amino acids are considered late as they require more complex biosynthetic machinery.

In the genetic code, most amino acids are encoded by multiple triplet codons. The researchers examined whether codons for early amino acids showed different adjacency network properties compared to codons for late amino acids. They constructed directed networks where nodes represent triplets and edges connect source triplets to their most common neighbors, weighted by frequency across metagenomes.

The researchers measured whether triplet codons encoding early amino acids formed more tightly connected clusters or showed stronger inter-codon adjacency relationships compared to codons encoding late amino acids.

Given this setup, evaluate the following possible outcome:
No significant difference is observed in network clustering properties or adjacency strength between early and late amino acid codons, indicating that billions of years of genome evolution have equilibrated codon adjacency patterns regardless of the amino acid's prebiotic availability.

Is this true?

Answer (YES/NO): NO